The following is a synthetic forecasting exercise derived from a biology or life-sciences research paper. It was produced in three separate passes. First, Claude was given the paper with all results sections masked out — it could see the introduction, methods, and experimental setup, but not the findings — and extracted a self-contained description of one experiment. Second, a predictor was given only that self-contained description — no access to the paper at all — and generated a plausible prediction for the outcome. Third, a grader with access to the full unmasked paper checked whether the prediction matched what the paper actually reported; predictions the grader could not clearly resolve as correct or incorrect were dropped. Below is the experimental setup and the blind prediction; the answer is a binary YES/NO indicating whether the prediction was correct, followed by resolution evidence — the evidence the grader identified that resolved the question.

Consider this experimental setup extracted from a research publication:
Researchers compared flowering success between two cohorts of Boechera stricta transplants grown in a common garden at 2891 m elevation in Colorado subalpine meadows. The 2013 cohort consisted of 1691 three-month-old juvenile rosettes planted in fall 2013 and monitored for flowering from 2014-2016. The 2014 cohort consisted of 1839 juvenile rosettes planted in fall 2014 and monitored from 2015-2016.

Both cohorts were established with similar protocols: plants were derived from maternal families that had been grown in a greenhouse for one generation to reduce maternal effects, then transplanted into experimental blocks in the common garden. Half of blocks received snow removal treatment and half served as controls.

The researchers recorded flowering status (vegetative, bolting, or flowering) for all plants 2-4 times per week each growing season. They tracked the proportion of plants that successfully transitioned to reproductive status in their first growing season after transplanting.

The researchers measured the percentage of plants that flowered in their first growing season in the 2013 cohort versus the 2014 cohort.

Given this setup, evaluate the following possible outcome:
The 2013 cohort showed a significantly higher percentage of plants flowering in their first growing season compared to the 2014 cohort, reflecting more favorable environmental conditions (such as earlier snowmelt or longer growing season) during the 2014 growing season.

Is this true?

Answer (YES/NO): NO